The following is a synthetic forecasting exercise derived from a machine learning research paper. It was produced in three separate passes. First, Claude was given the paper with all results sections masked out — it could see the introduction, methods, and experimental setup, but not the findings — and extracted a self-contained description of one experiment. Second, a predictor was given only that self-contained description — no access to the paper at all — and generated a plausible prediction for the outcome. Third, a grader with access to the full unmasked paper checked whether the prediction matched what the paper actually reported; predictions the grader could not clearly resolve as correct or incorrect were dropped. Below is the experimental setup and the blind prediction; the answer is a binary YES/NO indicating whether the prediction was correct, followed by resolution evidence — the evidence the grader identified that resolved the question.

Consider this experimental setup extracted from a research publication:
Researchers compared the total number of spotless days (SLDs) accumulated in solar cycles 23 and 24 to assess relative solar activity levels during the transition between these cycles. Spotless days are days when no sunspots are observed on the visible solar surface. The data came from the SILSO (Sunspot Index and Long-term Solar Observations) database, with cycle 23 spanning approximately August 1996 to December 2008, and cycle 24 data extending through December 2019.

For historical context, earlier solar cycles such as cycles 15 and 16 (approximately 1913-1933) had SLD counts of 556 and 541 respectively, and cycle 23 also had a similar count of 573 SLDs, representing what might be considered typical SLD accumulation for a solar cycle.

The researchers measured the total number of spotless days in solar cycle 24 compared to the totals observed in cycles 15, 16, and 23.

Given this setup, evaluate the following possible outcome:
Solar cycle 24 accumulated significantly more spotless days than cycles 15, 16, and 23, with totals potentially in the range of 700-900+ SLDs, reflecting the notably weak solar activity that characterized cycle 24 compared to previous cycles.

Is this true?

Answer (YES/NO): YES